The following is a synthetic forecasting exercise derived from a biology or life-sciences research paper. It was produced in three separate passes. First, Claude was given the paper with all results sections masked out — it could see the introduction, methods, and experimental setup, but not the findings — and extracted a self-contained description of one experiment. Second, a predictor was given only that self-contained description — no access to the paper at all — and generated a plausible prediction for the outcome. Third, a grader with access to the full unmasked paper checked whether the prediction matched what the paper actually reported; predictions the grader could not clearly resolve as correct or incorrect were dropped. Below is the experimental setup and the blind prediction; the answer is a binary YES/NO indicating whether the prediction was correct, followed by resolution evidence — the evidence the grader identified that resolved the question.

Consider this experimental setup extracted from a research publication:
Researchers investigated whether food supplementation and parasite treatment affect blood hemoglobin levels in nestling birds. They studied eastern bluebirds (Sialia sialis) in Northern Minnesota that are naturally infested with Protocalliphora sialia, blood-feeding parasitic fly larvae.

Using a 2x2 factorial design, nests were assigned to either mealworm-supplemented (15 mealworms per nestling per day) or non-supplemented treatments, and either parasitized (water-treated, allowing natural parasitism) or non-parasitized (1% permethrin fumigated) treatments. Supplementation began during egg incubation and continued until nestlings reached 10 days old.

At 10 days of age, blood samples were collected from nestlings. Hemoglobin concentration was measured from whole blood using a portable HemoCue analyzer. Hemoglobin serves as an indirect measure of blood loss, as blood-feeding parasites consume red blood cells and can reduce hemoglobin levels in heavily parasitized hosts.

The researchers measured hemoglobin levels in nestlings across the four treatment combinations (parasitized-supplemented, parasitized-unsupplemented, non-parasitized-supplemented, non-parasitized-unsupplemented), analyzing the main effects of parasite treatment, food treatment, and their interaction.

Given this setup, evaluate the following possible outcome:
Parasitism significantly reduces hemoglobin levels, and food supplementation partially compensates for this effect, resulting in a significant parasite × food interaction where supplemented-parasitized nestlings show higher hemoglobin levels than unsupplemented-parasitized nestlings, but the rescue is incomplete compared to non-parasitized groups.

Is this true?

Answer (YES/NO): NO